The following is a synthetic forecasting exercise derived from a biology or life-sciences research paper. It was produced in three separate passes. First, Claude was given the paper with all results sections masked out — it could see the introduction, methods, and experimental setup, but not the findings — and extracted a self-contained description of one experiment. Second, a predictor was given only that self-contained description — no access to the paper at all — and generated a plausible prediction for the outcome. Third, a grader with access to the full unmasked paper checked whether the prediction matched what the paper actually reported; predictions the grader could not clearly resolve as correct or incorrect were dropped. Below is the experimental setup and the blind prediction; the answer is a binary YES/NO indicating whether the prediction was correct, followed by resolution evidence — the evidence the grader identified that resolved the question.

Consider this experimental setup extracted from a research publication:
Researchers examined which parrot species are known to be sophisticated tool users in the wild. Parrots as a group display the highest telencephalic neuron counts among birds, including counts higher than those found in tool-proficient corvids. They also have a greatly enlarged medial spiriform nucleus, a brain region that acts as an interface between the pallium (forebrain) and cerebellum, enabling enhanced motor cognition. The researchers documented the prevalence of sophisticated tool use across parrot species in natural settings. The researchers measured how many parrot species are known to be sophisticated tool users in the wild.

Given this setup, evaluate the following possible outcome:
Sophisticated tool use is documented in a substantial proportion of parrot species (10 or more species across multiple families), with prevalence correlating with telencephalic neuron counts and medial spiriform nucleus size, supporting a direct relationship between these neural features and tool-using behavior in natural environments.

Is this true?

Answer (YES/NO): NO